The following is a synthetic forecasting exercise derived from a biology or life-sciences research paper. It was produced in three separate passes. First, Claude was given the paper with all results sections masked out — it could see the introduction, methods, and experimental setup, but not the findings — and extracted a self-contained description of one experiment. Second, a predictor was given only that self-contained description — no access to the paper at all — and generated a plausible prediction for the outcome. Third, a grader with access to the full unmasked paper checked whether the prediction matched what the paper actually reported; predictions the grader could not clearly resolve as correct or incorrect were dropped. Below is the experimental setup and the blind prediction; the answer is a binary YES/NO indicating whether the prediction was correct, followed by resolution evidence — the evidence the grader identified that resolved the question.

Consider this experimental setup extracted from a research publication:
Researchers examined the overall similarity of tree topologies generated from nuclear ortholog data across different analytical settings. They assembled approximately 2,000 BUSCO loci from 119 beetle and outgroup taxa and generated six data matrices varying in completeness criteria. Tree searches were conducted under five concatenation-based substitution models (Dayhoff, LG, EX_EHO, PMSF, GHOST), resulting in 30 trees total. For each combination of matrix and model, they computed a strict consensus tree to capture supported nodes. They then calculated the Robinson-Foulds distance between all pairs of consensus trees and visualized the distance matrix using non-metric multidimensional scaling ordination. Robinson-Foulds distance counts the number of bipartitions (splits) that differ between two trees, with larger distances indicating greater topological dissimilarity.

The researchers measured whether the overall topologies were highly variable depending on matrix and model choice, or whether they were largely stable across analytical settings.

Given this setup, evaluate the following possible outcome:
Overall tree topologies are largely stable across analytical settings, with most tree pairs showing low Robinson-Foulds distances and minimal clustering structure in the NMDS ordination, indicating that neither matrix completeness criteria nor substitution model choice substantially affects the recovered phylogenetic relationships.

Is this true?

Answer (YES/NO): NO